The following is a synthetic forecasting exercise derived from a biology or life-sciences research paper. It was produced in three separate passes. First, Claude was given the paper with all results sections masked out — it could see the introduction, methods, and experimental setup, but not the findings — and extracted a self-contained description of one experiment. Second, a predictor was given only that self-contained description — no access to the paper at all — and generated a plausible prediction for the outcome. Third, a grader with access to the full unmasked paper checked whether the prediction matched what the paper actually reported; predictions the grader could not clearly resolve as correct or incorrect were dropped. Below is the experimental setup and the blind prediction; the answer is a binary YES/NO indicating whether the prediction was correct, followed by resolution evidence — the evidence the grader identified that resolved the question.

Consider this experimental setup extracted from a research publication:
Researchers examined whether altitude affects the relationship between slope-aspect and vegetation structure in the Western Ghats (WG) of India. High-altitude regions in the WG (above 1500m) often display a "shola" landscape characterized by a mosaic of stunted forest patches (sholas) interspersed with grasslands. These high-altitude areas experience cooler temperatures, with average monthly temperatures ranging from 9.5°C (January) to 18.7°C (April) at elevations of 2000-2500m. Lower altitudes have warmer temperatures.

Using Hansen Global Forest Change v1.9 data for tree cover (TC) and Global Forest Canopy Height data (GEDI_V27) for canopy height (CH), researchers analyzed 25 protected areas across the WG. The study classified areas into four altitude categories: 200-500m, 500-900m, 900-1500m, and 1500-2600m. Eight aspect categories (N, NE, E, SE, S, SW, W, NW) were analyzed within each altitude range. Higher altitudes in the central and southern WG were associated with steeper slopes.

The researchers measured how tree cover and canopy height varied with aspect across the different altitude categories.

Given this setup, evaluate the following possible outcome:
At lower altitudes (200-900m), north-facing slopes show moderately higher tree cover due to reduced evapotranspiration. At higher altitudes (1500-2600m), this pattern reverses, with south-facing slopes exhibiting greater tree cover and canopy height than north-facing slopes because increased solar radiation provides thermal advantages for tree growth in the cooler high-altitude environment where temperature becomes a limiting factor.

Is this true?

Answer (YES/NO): NO